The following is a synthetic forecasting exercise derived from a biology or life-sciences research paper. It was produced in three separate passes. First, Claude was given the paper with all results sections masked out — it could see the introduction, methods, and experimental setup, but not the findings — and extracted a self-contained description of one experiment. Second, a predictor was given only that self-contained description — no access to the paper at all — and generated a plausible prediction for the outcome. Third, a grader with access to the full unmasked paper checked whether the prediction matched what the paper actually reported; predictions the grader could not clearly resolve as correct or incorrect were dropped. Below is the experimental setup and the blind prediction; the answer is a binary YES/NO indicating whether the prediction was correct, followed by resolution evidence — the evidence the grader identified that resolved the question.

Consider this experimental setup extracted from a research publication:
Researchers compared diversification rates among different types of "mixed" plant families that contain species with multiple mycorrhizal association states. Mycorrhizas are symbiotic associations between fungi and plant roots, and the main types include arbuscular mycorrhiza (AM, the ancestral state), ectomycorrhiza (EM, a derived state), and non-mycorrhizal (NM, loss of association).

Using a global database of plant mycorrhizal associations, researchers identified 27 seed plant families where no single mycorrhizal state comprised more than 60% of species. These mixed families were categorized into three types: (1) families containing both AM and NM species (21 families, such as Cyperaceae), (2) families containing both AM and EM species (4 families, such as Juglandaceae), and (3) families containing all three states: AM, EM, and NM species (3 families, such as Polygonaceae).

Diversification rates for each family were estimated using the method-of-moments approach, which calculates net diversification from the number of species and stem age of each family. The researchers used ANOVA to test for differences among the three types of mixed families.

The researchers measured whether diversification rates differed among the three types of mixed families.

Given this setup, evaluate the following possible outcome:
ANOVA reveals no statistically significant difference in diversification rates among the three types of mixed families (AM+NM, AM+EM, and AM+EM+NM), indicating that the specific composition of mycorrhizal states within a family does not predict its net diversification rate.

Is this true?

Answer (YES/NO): YES